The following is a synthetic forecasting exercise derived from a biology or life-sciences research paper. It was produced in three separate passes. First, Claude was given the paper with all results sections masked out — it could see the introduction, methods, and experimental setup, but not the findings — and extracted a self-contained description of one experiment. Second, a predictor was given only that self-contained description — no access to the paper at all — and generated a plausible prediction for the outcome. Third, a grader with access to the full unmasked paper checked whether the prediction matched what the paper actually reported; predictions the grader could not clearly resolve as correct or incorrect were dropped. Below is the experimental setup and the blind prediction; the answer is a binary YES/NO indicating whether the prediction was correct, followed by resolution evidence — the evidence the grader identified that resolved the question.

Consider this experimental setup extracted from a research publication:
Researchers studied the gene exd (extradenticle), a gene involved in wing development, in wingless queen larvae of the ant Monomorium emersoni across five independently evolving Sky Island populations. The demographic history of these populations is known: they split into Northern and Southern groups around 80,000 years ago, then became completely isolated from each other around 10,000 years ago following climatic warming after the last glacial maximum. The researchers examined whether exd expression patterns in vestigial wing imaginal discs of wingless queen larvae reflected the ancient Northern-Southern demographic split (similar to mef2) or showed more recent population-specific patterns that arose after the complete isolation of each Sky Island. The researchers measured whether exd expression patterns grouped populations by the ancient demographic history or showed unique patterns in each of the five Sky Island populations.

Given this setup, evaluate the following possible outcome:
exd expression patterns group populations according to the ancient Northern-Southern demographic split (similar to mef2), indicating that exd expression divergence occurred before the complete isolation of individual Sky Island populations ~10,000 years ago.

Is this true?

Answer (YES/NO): NO